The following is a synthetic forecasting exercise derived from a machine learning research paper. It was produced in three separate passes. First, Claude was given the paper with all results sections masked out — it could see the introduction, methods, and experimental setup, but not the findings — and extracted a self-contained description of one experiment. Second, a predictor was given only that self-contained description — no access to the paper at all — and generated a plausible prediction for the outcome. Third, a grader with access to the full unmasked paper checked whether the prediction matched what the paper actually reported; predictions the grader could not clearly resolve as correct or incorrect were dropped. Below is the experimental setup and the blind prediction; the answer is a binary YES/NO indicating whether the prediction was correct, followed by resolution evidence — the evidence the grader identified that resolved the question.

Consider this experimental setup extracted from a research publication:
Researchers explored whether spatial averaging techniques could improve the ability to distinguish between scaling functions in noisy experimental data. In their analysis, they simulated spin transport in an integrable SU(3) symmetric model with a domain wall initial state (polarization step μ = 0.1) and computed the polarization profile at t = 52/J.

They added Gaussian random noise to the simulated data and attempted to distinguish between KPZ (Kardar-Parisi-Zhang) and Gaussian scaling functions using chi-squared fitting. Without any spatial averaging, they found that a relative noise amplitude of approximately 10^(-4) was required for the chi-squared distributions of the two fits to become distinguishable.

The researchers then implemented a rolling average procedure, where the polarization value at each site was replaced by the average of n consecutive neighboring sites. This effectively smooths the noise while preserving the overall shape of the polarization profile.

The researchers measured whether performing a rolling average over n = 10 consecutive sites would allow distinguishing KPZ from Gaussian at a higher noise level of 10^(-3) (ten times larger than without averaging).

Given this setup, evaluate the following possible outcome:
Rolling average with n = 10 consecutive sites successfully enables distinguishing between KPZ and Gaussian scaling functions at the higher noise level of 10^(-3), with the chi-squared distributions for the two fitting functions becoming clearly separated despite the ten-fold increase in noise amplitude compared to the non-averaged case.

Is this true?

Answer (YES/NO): YES